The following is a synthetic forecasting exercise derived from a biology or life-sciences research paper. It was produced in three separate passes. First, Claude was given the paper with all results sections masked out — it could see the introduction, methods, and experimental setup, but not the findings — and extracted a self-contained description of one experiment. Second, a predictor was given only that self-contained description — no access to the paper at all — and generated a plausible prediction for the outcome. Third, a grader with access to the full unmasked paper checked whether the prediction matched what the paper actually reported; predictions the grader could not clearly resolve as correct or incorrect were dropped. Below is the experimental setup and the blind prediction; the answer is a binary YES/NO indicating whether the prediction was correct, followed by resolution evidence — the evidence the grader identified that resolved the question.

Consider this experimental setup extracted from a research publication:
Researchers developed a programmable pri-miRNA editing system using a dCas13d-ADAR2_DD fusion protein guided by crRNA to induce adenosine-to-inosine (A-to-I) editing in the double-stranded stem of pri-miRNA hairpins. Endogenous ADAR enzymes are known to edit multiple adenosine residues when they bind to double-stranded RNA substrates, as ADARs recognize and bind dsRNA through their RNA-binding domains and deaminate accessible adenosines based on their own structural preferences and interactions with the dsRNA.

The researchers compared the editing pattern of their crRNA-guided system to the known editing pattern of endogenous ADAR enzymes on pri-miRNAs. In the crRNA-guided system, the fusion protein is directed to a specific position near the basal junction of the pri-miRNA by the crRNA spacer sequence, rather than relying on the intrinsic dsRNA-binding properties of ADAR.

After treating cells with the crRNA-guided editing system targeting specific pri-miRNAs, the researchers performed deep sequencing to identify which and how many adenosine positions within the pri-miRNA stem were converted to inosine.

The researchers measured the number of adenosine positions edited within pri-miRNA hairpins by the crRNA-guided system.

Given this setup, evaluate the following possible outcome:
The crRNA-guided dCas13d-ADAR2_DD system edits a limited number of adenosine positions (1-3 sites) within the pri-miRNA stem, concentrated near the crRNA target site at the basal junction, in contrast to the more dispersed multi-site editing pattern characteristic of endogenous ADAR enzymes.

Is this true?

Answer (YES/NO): YES